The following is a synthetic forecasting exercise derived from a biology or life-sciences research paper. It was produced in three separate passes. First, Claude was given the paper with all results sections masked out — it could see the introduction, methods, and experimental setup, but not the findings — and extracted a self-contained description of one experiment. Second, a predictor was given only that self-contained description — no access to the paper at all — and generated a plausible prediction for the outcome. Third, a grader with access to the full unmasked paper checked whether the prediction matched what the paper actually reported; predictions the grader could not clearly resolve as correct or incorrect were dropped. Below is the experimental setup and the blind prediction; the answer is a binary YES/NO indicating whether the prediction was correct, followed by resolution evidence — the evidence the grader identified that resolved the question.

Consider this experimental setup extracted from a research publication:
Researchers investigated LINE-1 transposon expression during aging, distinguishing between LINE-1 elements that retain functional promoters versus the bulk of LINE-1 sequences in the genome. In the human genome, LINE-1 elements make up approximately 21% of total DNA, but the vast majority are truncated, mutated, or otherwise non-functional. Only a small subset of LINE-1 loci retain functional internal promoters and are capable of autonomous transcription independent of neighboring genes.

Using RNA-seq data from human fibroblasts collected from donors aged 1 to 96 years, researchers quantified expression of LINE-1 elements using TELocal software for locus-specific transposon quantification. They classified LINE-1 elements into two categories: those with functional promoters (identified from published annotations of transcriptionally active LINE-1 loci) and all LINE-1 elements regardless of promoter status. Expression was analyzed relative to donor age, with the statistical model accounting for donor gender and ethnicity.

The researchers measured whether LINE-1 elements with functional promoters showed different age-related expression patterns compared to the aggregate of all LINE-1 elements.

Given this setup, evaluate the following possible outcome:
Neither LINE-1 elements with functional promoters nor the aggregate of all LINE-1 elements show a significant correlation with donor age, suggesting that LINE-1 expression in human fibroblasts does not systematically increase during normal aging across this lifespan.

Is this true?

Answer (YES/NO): NO